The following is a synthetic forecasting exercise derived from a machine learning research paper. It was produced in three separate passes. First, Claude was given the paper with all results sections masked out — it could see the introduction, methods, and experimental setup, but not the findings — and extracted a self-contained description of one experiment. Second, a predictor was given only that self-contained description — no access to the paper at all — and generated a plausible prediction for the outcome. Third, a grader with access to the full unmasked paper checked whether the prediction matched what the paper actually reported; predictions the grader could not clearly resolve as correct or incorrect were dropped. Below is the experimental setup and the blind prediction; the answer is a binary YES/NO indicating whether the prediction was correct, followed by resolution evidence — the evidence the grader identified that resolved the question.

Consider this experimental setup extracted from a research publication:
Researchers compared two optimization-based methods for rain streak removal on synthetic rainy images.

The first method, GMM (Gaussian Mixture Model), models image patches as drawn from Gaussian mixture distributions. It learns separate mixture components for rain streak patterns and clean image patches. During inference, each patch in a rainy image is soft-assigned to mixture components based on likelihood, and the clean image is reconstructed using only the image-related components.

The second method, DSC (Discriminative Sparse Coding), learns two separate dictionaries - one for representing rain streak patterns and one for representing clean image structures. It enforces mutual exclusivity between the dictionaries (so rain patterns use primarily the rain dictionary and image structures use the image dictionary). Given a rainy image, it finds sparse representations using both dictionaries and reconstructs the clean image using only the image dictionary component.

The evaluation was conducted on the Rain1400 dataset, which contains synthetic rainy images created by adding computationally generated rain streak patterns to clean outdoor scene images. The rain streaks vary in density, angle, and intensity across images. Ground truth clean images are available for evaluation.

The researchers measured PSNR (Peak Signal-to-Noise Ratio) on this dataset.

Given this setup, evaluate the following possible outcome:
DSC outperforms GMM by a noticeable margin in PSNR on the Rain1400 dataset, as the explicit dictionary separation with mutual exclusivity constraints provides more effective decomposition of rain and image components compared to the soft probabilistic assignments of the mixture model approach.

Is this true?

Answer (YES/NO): NO